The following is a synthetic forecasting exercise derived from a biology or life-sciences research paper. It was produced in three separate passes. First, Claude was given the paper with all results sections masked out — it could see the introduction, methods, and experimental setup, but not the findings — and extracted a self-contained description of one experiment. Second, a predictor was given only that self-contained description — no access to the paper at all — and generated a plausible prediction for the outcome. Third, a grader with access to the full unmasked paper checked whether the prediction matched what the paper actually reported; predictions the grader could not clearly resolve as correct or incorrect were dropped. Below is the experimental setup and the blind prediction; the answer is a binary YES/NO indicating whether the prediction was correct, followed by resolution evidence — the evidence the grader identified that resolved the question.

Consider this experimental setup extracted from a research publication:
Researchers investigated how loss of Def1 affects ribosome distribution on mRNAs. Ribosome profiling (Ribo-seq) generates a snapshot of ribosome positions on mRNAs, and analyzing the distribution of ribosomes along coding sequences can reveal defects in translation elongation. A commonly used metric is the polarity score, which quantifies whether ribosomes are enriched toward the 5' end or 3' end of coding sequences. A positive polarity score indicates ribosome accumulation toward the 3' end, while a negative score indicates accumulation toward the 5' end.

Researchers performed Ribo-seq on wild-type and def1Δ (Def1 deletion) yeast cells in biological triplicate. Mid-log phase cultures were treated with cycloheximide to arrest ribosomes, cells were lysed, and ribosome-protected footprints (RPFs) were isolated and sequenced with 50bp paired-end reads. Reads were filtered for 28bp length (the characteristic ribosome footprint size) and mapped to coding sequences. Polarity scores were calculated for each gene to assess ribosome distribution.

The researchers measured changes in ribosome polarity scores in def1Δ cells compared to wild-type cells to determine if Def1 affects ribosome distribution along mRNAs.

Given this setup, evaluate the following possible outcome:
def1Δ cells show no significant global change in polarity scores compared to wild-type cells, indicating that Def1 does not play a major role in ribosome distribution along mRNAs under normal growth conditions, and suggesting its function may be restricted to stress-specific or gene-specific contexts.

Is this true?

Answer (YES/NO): NO